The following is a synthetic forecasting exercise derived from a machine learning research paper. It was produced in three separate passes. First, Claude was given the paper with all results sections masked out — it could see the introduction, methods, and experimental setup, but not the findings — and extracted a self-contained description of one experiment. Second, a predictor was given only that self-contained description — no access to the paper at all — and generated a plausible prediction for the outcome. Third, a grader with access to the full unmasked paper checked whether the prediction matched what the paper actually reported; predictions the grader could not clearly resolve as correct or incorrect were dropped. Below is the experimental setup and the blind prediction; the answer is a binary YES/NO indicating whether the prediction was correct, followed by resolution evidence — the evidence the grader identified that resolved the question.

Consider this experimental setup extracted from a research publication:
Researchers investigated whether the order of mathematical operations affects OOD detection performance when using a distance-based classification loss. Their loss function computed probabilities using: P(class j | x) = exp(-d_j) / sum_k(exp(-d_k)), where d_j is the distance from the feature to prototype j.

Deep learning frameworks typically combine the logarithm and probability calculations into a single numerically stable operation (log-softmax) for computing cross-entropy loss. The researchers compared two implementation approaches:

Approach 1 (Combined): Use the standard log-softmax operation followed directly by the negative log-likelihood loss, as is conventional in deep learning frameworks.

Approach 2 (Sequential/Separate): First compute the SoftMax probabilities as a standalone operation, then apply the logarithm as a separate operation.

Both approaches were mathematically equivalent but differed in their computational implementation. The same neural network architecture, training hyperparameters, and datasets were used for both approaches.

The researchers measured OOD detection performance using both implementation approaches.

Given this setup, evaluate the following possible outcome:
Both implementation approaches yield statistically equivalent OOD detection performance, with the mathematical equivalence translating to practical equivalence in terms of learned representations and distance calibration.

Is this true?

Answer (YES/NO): NO